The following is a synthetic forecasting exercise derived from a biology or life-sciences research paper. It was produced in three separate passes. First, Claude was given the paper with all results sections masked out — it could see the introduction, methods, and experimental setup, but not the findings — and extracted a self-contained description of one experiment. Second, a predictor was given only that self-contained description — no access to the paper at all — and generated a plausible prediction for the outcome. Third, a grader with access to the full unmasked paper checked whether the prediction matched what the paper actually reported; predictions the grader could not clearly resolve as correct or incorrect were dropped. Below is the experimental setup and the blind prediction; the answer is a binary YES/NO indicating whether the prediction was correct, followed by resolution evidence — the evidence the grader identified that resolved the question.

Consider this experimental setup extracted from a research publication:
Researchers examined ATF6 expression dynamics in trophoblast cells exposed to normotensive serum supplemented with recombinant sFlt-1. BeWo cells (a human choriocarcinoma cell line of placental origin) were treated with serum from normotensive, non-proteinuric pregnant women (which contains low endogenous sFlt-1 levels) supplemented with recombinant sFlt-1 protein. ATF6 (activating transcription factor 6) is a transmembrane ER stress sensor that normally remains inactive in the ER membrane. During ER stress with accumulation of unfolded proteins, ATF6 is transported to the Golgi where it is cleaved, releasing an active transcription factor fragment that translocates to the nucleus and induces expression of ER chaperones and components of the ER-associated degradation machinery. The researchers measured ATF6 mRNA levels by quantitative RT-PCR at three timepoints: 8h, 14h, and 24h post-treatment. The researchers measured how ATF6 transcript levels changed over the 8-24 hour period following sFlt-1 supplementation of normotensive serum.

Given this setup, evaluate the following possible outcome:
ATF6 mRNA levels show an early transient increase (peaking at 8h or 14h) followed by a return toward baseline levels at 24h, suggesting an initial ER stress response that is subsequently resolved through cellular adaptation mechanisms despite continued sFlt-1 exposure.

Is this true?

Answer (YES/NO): NO